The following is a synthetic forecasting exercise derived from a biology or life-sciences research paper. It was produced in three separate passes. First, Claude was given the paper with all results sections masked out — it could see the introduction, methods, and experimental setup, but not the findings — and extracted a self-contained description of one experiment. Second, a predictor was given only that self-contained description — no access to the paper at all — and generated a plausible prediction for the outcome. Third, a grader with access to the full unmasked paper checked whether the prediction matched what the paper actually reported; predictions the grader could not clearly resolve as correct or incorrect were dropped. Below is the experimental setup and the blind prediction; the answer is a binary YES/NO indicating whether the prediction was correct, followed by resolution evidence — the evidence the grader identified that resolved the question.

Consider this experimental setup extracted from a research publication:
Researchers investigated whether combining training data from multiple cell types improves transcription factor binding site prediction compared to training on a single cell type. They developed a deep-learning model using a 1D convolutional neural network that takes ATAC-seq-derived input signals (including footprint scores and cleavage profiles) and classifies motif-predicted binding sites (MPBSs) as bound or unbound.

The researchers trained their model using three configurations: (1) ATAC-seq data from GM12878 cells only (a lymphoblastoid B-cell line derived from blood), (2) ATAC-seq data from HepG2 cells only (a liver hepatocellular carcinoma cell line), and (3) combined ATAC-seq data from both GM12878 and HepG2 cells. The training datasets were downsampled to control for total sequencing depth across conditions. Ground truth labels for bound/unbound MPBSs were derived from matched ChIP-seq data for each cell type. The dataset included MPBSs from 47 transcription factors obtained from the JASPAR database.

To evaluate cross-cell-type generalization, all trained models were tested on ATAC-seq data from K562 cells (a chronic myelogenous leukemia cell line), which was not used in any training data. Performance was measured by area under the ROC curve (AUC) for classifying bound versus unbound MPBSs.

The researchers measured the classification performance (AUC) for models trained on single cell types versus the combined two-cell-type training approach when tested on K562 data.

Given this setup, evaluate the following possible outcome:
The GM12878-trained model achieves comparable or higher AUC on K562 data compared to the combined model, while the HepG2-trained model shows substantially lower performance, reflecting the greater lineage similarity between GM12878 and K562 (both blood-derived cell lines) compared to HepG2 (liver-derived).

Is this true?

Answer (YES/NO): NO